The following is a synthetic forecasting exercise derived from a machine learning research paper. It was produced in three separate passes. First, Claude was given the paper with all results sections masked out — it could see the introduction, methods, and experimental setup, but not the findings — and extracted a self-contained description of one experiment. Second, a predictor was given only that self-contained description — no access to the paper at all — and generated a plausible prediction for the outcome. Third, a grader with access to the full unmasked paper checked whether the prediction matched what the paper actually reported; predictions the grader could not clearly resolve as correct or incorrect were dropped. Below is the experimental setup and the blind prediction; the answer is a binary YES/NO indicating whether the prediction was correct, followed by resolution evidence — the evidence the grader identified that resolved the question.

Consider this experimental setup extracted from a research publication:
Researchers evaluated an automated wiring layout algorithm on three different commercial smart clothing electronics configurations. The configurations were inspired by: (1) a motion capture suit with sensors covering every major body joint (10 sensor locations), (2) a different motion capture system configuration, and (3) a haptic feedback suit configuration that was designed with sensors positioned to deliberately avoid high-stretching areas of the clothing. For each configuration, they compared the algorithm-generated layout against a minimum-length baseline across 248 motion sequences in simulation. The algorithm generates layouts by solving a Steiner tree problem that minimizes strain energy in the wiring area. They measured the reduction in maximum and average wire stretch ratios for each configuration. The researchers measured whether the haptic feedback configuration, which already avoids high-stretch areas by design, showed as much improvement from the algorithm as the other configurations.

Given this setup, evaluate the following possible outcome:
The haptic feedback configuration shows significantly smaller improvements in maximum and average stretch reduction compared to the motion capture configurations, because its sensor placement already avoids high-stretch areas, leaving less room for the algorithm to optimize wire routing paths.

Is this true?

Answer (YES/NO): NO